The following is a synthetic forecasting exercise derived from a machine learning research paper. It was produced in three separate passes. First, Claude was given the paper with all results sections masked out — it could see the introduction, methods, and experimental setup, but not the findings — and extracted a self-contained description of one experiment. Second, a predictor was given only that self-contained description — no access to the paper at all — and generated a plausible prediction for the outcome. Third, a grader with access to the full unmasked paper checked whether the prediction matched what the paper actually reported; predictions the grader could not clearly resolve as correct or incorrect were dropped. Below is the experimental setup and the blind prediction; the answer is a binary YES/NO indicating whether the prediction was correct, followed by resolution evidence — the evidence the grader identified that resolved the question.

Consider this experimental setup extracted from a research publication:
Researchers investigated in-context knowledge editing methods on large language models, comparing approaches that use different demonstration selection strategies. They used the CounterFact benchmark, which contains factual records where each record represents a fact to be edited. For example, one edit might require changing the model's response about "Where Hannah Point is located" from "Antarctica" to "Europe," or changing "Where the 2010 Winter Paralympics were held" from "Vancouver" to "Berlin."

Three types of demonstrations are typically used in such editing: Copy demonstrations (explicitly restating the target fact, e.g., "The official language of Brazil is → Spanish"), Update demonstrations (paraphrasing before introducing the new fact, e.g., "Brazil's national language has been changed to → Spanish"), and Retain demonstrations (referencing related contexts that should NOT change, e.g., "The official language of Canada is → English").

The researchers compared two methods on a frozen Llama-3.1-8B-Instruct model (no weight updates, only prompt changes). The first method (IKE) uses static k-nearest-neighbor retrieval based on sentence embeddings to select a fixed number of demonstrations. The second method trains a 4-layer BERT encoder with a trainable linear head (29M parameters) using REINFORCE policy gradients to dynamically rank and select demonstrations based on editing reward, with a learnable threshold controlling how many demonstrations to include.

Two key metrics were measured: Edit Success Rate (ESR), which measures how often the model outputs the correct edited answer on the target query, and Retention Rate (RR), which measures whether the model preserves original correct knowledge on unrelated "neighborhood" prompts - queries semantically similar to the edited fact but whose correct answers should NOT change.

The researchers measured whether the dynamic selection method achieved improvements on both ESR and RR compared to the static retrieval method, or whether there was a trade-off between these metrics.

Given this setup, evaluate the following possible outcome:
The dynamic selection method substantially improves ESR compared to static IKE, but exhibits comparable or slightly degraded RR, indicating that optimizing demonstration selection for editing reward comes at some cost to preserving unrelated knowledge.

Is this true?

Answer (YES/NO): YES